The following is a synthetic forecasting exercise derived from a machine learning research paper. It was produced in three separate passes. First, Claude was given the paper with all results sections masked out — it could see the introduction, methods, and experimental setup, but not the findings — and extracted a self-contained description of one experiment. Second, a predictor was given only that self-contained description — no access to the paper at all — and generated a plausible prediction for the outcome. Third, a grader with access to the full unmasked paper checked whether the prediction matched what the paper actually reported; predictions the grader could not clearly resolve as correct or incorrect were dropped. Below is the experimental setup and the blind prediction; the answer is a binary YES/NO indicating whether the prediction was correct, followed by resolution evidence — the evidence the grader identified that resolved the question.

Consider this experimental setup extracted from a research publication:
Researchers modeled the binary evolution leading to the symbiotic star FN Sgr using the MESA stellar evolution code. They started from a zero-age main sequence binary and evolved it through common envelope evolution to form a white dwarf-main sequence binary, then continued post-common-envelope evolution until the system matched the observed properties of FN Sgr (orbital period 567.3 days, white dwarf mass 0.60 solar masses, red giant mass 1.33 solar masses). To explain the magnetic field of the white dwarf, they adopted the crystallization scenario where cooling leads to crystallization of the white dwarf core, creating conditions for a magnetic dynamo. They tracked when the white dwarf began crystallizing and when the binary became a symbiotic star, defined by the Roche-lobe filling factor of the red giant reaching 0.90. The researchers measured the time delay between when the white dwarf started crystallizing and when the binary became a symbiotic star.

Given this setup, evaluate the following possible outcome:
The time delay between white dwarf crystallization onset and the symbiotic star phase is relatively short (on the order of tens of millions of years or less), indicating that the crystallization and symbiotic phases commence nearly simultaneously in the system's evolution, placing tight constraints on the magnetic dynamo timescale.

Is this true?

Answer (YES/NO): NO